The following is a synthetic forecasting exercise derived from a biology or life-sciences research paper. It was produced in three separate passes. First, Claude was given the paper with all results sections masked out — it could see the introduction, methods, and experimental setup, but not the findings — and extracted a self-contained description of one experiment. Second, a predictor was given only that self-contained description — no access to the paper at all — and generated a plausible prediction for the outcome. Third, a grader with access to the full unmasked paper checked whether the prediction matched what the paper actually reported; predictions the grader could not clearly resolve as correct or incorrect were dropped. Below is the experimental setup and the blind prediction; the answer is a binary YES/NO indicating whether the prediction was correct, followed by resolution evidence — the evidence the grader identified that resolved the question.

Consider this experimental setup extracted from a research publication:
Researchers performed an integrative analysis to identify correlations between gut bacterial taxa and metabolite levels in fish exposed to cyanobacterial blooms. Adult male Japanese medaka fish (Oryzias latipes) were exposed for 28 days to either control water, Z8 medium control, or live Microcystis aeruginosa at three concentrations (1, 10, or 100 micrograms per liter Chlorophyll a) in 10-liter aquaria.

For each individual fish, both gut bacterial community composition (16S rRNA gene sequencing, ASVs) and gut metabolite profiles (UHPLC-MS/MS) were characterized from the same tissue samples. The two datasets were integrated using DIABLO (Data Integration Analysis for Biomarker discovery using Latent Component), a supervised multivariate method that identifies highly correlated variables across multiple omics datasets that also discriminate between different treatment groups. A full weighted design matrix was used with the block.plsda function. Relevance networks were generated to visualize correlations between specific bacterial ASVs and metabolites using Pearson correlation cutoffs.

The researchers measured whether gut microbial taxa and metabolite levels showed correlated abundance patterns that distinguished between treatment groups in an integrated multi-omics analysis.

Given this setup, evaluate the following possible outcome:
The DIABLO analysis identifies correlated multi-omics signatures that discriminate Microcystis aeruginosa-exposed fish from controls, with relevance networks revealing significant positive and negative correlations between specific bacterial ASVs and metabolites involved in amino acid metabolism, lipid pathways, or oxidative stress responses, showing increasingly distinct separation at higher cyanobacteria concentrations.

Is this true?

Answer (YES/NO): NO